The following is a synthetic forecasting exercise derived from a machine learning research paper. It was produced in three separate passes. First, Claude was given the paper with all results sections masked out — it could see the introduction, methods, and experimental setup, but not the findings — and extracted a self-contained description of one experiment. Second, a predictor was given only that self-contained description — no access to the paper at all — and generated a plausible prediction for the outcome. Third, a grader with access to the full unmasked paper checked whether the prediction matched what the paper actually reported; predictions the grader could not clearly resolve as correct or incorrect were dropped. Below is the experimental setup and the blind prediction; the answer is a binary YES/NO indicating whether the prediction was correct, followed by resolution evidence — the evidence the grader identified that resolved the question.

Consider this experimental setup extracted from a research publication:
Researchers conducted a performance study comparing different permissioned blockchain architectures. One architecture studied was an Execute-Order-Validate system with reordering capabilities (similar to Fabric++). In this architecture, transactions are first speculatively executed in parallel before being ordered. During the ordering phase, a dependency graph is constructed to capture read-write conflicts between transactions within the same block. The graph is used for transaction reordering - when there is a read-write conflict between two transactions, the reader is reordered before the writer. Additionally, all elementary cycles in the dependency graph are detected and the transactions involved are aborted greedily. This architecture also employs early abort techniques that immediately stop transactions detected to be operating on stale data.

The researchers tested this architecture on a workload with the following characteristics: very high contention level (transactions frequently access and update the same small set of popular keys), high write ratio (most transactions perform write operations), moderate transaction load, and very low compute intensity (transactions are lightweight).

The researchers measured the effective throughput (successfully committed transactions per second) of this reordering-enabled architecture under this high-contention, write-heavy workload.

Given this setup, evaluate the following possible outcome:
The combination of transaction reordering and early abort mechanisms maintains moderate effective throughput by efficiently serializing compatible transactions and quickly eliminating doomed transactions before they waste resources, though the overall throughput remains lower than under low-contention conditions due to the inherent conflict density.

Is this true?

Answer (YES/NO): NO